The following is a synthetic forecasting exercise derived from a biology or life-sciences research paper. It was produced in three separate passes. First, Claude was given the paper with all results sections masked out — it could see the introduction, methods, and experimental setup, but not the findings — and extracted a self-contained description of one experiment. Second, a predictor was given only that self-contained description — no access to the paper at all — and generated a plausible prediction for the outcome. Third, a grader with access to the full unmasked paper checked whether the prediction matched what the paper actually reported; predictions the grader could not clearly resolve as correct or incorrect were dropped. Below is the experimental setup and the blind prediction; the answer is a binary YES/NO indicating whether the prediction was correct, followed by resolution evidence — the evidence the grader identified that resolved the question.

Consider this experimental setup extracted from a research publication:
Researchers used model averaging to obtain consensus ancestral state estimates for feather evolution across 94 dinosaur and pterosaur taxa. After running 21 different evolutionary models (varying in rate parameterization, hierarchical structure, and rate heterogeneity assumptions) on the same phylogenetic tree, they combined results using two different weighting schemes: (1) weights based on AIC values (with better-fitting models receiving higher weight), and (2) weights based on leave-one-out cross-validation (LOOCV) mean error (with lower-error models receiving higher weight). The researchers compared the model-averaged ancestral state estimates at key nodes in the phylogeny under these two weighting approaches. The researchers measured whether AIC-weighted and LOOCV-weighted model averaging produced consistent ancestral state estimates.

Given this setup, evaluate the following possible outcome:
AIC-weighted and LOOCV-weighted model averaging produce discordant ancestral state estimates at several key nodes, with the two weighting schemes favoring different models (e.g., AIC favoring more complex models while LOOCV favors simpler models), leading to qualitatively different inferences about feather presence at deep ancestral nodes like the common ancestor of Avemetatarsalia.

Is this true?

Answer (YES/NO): NO